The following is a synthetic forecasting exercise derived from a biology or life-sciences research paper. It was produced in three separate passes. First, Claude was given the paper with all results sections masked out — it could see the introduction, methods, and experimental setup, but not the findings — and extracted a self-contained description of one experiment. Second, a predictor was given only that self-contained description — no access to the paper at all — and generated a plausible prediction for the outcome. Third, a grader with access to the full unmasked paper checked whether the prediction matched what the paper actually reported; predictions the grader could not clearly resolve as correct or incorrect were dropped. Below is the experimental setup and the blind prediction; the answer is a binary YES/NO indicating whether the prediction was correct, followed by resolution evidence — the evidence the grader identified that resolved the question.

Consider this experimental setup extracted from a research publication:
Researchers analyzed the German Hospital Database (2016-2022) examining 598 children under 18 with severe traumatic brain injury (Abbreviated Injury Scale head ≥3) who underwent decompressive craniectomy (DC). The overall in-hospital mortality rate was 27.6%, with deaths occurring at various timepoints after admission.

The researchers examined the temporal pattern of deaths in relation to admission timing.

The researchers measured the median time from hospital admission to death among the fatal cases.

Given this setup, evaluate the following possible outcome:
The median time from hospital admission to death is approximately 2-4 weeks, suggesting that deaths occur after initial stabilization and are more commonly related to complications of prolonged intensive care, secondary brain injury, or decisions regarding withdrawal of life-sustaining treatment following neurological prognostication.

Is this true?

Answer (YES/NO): NO